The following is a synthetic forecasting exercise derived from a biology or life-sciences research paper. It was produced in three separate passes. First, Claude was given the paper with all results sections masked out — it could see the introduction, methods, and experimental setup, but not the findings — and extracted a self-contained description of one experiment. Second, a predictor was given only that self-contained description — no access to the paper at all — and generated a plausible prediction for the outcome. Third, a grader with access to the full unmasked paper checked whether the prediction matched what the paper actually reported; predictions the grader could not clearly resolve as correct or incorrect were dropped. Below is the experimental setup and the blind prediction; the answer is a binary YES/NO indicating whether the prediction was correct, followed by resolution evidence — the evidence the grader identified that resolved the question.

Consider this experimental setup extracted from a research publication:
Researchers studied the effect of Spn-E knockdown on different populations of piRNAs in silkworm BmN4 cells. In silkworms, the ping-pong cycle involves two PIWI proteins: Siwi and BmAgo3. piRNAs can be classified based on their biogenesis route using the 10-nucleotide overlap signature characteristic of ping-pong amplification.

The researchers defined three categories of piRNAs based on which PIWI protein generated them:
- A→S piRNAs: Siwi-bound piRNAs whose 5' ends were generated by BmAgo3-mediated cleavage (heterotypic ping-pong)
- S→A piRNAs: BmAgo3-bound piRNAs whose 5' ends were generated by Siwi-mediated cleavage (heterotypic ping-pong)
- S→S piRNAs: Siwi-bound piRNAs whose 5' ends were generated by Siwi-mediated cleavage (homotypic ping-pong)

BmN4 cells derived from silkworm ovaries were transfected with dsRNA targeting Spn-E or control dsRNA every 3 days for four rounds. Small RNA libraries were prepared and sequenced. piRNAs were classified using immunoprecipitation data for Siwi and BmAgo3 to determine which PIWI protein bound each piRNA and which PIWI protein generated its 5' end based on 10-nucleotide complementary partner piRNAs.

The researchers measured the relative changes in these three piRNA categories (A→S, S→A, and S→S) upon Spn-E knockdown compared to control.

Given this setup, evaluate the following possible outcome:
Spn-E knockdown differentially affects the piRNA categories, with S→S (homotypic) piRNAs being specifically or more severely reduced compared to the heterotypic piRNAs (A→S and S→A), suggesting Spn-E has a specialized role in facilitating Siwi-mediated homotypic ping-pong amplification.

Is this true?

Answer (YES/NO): NO